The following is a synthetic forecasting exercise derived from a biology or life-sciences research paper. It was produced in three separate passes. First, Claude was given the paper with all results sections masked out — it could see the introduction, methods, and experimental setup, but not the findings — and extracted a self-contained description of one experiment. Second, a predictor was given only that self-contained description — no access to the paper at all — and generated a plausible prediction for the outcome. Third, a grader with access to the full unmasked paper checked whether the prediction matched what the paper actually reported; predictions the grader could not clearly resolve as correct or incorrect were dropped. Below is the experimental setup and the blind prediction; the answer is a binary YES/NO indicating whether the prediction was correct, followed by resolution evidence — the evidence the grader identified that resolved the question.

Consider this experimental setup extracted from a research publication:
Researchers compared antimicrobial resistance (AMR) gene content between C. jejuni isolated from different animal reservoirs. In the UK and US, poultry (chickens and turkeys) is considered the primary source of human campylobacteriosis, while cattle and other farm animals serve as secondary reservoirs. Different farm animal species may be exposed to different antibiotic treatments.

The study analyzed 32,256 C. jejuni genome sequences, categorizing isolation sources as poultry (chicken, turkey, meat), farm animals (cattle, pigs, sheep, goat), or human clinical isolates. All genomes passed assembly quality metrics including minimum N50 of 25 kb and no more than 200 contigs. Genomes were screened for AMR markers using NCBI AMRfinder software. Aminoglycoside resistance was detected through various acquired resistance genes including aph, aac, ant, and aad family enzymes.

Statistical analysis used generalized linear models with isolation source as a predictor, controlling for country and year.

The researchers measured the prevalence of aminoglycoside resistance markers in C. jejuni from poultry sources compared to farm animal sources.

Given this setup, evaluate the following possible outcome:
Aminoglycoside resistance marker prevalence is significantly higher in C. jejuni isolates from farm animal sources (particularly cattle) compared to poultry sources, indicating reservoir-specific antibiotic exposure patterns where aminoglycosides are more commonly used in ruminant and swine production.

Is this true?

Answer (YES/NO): NO